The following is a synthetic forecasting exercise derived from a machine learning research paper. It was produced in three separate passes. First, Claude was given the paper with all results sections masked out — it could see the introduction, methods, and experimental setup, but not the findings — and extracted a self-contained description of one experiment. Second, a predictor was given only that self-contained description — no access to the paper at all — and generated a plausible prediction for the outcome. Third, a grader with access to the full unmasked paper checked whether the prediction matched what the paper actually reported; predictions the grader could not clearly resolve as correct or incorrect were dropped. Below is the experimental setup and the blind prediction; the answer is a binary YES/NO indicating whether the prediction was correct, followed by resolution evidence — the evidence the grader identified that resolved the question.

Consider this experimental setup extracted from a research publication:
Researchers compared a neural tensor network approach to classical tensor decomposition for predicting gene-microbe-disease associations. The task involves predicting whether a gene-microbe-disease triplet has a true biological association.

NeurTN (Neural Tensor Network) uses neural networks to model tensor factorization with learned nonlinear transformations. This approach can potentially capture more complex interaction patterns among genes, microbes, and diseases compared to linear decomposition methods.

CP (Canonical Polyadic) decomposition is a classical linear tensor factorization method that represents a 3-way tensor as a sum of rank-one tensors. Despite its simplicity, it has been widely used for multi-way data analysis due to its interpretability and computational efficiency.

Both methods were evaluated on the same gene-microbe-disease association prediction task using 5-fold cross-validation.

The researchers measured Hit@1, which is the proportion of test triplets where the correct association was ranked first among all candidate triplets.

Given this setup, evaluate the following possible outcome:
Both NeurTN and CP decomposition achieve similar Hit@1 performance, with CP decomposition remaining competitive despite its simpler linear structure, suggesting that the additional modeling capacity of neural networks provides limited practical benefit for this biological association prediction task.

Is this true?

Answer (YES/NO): NO